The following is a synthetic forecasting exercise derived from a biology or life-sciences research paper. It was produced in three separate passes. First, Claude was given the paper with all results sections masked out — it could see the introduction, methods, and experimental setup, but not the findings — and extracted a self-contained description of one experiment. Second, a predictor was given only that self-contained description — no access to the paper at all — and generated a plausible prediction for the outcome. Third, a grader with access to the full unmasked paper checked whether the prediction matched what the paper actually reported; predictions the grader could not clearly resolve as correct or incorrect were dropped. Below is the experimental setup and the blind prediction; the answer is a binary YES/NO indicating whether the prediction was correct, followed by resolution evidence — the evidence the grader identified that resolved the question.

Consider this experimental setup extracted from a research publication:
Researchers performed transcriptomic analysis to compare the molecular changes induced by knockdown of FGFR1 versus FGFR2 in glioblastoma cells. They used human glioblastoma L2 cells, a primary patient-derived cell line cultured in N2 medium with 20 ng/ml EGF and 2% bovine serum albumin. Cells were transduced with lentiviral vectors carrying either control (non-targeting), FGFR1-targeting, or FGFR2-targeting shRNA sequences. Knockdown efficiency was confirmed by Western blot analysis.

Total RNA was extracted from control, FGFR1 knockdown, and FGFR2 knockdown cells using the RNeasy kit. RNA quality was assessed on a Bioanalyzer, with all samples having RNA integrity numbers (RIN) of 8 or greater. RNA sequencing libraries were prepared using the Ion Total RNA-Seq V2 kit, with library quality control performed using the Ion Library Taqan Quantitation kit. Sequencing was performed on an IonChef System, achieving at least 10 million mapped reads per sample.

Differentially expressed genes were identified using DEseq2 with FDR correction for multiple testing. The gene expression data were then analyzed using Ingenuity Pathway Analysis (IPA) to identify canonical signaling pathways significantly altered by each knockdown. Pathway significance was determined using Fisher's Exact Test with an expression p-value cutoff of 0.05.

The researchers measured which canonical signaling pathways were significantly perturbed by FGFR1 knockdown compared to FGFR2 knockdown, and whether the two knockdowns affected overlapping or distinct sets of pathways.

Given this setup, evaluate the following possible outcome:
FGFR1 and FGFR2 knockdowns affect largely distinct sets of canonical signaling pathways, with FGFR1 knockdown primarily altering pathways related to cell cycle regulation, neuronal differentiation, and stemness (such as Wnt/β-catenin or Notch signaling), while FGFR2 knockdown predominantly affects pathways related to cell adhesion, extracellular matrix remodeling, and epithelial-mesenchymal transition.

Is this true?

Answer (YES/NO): NO